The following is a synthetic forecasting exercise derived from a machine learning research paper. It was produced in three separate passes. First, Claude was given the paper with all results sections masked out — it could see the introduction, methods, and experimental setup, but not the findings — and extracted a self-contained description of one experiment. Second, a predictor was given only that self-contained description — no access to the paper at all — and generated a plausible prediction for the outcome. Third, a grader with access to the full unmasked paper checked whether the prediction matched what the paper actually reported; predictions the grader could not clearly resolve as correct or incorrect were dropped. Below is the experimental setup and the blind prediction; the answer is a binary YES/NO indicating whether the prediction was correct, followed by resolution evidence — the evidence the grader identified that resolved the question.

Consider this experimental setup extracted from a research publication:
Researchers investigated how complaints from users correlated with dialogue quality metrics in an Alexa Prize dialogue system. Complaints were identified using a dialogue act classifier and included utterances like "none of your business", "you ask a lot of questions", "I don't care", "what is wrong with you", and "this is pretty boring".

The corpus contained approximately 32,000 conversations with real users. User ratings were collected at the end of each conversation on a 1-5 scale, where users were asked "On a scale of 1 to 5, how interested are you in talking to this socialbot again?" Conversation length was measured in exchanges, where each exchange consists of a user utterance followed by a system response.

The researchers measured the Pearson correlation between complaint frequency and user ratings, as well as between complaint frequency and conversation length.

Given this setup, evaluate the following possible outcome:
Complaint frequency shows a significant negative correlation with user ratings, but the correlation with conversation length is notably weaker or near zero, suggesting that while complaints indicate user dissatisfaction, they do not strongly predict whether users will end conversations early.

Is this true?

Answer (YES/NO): YES